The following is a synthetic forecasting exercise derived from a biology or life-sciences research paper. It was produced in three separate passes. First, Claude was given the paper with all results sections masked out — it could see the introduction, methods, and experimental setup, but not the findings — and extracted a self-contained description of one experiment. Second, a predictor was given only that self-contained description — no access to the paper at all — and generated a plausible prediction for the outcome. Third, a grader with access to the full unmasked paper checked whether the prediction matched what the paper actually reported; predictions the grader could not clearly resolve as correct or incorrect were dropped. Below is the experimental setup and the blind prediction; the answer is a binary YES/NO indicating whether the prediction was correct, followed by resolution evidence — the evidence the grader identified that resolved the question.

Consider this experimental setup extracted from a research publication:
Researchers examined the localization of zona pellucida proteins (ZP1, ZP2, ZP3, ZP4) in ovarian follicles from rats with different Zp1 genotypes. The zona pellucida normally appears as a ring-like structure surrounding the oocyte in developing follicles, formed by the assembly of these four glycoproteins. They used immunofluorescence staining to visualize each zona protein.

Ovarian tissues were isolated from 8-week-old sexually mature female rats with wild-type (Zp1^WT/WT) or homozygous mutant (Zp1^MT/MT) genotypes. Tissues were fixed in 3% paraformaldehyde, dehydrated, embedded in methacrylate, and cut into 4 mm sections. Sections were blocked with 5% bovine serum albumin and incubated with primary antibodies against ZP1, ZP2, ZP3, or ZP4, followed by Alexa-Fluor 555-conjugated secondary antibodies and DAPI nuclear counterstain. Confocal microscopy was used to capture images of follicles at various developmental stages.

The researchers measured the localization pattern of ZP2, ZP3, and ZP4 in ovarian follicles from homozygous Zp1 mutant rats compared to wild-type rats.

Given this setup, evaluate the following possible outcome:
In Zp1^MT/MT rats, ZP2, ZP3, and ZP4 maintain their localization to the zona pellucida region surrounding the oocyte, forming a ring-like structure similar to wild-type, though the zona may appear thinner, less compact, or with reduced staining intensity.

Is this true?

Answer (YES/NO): NO